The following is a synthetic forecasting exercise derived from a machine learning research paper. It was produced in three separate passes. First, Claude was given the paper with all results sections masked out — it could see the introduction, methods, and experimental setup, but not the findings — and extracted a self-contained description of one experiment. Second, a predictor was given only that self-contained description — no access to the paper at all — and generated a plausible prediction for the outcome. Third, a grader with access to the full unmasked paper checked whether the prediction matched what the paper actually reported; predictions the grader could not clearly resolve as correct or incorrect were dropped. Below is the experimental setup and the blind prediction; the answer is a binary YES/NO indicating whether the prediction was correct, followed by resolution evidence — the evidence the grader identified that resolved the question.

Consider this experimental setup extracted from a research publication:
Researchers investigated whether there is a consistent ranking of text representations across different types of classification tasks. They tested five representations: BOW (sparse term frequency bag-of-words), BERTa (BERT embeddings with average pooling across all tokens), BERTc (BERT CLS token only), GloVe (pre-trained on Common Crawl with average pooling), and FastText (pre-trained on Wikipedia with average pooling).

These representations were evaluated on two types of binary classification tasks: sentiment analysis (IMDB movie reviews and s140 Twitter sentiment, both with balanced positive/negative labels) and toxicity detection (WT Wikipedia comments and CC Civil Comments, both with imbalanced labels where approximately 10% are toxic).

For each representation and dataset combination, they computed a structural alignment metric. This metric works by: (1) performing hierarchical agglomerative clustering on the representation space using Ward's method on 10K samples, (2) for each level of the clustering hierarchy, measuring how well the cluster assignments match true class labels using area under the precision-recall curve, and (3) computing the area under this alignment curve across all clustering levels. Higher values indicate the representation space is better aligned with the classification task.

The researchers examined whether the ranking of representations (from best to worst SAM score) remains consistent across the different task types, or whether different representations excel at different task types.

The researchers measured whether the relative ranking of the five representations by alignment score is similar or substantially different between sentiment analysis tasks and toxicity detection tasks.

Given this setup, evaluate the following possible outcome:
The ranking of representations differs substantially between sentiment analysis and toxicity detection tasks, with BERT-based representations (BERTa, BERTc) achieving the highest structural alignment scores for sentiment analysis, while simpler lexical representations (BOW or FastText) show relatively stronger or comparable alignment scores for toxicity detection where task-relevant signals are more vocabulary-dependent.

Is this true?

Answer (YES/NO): NO